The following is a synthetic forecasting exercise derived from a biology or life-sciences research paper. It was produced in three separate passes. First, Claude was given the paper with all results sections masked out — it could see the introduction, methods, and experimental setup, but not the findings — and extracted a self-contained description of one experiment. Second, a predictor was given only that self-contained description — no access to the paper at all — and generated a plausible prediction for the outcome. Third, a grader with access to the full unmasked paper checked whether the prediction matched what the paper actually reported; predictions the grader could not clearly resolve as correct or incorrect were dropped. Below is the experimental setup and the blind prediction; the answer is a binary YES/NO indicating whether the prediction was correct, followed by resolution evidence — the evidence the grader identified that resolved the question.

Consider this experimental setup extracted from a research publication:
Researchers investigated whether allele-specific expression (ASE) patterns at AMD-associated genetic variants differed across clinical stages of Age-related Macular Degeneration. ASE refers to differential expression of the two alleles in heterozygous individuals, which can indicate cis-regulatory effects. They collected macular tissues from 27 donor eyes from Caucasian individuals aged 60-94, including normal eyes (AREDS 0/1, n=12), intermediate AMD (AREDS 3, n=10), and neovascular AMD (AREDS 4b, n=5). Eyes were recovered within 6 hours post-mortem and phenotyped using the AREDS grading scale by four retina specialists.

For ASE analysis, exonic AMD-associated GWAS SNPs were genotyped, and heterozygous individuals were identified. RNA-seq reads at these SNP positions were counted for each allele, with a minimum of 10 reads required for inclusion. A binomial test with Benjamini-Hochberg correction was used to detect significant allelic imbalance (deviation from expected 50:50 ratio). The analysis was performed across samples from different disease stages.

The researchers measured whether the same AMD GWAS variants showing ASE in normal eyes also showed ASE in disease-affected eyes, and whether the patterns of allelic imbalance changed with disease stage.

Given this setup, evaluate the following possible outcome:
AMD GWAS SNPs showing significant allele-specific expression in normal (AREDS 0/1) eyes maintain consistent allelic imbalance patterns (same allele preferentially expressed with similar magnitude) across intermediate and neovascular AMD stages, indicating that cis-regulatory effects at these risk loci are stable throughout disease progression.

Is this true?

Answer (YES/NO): NO